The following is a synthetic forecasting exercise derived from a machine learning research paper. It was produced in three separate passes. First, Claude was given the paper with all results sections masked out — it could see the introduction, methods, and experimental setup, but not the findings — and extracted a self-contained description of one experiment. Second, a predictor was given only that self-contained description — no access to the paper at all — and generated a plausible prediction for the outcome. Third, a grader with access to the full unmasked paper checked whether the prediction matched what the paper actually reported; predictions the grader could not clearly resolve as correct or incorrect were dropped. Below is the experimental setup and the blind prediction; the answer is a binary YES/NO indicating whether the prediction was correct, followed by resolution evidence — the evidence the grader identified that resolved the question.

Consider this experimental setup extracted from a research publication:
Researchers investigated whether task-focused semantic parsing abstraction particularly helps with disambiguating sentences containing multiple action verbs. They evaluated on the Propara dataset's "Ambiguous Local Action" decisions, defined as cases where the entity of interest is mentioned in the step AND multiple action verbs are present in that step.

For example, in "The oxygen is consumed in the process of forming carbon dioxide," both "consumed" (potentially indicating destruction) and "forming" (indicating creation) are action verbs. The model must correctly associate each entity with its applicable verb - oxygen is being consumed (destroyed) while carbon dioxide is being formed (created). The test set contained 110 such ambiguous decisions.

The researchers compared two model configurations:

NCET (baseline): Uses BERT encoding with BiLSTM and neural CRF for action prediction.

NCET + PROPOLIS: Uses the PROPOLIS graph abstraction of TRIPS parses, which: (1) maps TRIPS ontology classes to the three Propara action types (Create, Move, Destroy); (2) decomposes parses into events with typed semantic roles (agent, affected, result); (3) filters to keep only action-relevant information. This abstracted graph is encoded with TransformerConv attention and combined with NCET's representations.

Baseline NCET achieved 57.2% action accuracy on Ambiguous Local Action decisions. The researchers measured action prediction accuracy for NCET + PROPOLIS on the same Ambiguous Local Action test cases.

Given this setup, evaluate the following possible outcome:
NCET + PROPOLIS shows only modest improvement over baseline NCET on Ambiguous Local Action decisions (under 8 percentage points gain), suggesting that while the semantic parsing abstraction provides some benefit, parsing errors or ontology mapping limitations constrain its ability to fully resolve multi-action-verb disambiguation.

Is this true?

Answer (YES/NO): NO